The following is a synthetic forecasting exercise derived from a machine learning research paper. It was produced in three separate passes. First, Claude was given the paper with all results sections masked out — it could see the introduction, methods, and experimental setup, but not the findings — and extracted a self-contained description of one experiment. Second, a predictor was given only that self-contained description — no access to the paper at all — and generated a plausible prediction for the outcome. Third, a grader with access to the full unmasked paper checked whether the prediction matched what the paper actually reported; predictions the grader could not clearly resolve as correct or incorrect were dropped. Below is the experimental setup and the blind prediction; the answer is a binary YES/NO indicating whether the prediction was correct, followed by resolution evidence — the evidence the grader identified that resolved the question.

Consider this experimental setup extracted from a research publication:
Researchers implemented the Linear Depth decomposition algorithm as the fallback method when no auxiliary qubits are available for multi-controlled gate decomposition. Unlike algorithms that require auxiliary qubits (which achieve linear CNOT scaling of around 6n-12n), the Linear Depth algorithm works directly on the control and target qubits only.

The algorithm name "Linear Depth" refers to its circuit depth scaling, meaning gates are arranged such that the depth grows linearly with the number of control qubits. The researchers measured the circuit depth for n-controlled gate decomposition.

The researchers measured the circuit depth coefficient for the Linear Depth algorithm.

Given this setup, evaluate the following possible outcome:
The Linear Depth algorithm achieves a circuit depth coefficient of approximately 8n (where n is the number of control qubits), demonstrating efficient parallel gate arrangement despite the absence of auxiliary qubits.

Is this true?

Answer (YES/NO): NO